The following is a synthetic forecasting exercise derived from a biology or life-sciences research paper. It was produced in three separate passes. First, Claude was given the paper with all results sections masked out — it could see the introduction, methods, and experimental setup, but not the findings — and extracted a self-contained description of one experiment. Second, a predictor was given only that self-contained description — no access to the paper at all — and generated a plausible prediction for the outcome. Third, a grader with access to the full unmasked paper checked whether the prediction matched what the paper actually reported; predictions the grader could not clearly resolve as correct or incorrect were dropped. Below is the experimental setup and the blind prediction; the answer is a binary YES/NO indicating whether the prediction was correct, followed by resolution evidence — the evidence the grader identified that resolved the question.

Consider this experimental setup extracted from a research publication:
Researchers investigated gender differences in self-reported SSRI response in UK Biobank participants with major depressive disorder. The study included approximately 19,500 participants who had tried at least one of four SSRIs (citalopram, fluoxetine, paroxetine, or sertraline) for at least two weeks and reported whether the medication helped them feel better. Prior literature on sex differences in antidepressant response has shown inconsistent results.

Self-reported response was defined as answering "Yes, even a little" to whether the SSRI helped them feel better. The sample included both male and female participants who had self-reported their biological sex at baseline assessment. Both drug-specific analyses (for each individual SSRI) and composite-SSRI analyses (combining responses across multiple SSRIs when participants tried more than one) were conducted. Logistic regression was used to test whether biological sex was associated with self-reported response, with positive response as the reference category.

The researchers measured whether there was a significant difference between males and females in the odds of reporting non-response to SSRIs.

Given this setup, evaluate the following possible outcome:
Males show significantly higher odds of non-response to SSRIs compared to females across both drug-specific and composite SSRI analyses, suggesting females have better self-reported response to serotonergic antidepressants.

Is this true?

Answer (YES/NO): NO